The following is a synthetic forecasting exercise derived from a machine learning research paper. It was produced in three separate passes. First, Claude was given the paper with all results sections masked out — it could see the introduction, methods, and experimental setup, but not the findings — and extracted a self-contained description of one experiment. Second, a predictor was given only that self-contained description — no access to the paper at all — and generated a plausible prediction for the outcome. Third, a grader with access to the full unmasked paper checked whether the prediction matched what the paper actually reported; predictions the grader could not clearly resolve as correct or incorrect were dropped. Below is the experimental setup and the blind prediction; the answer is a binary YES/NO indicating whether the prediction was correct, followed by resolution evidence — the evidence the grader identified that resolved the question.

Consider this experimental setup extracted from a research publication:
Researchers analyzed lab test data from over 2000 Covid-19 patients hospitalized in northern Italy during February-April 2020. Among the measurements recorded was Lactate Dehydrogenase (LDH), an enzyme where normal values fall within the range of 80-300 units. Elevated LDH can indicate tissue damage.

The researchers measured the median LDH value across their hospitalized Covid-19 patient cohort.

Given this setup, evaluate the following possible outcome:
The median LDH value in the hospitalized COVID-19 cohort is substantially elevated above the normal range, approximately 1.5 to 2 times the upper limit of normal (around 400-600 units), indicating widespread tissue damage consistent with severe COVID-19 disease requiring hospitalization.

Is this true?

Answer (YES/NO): NO